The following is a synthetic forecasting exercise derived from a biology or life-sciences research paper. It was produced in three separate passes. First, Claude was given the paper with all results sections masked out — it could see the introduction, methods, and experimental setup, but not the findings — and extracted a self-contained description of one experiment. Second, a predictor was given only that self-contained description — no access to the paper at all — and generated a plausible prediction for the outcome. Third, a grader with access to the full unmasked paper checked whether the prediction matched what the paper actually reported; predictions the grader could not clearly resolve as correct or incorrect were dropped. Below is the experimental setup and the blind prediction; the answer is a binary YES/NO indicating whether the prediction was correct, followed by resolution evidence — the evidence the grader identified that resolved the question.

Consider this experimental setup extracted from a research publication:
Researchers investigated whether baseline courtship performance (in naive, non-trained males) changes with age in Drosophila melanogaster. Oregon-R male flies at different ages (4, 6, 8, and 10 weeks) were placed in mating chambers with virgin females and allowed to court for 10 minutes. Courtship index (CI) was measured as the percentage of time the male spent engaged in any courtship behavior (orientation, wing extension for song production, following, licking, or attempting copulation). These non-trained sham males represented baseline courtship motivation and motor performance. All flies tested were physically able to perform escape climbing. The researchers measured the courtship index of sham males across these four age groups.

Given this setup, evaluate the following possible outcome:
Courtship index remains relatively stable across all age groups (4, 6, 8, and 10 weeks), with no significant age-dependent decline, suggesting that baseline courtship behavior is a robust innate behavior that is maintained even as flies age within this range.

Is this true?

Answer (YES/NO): NO